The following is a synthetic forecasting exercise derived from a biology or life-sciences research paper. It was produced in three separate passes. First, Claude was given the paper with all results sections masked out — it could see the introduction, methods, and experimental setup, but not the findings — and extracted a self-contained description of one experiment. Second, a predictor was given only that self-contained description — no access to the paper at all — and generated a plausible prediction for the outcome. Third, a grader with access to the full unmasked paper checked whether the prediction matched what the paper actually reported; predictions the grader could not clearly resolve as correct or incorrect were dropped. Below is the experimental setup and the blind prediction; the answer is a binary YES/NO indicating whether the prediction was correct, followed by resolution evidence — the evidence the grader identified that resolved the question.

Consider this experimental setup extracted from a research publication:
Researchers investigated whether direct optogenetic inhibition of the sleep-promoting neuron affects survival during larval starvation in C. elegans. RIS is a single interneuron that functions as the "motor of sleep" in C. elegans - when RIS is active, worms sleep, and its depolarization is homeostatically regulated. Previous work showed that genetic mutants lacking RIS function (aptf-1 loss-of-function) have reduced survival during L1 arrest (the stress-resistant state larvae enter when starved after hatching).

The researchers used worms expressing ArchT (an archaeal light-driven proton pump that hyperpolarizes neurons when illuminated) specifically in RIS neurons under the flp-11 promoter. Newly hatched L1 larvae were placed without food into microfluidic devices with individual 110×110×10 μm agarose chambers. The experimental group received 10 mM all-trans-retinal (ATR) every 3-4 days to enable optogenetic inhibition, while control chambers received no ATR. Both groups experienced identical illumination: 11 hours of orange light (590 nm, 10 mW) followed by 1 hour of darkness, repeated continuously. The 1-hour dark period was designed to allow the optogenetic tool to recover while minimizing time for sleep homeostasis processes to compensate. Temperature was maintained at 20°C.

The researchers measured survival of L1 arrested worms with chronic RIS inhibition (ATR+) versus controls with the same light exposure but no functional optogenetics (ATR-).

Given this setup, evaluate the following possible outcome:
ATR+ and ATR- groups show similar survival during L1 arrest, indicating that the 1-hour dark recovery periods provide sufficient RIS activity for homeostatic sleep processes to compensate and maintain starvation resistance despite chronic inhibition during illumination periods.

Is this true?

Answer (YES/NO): NO